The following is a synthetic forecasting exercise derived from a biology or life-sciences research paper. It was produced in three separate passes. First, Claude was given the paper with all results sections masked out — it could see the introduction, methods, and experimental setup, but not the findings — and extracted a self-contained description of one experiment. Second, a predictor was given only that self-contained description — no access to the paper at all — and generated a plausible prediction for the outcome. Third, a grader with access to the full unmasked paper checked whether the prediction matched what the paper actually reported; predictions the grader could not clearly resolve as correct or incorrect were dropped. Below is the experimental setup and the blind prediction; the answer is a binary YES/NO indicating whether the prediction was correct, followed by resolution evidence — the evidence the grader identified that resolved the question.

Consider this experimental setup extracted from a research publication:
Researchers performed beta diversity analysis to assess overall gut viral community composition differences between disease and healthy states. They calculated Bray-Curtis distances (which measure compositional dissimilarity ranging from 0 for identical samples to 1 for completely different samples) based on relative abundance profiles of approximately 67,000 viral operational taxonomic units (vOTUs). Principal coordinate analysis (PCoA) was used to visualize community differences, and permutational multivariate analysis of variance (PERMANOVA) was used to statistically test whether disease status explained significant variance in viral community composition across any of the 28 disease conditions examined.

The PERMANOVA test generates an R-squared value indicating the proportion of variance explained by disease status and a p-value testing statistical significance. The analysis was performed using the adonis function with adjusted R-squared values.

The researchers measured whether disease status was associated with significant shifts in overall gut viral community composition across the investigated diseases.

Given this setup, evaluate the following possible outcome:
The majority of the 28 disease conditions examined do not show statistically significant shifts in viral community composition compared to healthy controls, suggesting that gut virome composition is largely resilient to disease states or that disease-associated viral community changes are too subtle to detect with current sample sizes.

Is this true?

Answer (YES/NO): NO